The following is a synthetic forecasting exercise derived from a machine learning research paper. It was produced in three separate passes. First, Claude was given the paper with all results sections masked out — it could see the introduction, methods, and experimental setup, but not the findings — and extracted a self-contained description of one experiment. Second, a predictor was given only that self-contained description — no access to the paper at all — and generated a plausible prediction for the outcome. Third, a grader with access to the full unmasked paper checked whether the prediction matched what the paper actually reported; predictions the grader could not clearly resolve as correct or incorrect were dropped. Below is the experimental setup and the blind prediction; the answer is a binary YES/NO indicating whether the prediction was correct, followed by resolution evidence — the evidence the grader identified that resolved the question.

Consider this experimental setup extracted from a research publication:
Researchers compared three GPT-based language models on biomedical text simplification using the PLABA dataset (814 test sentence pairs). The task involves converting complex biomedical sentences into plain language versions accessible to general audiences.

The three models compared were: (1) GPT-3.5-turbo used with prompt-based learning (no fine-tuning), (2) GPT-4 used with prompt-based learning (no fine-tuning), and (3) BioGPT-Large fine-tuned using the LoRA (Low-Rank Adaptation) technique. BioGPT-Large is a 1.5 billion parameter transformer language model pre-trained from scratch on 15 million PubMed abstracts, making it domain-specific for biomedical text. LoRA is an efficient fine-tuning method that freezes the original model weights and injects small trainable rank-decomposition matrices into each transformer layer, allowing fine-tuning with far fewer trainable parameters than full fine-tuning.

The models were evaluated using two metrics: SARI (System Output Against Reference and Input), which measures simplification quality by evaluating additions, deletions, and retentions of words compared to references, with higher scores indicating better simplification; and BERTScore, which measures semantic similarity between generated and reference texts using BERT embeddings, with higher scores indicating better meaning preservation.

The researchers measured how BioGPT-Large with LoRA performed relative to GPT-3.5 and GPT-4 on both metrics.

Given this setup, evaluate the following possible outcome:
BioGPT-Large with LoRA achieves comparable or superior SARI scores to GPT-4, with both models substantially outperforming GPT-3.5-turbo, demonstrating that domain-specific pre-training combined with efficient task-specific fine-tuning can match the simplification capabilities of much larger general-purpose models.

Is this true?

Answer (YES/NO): NO